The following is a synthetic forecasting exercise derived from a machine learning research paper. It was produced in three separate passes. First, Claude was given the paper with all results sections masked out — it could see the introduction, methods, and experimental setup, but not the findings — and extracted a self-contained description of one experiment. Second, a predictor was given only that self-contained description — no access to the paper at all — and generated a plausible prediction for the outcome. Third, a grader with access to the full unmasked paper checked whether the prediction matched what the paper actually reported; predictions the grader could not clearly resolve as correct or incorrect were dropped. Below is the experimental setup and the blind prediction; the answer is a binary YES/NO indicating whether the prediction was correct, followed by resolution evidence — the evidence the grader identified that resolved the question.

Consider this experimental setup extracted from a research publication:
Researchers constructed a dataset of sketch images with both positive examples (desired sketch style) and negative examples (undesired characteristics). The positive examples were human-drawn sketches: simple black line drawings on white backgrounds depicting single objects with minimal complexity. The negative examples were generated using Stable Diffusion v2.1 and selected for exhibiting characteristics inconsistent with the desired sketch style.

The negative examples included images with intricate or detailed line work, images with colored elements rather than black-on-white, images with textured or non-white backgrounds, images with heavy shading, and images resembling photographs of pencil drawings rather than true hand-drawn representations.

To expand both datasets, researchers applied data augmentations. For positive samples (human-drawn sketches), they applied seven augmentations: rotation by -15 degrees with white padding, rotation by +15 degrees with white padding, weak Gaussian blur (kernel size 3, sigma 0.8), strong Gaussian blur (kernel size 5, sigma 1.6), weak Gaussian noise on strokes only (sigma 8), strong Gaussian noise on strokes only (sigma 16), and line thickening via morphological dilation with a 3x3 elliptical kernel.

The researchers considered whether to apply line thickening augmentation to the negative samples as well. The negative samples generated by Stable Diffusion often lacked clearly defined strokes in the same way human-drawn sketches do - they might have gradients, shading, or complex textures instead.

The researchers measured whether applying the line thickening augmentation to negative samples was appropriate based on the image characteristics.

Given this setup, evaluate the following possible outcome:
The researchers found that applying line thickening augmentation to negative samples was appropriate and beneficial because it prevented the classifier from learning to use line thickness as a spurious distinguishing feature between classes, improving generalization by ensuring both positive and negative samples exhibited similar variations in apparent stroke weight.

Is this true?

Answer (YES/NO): NO